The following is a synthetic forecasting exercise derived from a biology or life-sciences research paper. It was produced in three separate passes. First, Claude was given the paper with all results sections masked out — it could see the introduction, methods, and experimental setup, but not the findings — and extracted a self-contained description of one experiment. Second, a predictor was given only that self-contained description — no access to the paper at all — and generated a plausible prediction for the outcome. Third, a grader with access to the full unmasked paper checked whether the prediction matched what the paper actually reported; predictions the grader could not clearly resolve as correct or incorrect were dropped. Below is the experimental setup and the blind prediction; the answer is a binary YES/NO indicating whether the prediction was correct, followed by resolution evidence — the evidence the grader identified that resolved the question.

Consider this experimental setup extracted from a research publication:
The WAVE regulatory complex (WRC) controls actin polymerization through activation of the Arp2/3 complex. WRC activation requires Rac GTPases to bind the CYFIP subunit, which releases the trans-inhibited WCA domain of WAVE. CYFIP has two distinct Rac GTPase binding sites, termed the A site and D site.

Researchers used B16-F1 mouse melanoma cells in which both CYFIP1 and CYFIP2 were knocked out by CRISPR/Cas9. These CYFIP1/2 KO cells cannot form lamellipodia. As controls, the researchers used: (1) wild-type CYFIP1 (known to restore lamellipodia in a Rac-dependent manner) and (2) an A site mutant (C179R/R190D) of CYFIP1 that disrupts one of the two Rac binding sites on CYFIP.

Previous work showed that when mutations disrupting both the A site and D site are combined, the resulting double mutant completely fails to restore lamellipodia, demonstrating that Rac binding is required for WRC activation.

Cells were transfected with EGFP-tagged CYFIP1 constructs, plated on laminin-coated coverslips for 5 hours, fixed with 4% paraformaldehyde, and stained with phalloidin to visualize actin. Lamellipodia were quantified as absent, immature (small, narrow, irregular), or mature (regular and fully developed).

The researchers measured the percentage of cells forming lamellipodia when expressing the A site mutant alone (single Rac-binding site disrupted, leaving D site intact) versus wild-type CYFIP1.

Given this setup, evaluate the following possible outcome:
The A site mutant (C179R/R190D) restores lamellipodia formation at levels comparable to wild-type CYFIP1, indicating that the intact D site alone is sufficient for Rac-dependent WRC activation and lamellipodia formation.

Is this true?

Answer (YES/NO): NO